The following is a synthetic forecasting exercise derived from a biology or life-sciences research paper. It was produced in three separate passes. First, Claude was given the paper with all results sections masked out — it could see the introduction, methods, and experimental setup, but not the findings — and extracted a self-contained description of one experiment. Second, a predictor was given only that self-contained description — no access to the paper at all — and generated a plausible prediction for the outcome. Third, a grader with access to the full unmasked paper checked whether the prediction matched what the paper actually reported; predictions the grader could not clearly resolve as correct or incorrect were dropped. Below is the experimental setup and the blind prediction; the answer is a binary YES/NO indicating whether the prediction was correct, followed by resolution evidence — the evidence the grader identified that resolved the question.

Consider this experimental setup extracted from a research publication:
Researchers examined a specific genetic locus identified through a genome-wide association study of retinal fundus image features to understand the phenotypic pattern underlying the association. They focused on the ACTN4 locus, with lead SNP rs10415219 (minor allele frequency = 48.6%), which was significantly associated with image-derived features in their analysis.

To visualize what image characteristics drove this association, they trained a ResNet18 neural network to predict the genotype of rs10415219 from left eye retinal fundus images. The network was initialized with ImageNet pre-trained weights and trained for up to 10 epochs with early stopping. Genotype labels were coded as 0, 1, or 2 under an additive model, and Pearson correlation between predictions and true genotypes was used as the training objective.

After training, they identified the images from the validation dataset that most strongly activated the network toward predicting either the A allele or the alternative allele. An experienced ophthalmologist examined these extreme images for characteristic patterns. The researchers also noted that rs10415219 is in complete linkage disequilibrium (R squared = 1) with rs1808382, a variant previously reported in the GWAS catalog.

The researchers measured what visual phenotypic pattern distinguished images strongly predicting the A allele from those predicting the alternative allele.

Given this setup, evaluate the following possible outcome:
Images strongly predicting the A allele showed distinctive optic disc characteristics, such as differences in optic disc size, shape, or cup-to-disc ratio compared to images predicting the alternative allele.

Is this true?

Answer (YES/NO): NO